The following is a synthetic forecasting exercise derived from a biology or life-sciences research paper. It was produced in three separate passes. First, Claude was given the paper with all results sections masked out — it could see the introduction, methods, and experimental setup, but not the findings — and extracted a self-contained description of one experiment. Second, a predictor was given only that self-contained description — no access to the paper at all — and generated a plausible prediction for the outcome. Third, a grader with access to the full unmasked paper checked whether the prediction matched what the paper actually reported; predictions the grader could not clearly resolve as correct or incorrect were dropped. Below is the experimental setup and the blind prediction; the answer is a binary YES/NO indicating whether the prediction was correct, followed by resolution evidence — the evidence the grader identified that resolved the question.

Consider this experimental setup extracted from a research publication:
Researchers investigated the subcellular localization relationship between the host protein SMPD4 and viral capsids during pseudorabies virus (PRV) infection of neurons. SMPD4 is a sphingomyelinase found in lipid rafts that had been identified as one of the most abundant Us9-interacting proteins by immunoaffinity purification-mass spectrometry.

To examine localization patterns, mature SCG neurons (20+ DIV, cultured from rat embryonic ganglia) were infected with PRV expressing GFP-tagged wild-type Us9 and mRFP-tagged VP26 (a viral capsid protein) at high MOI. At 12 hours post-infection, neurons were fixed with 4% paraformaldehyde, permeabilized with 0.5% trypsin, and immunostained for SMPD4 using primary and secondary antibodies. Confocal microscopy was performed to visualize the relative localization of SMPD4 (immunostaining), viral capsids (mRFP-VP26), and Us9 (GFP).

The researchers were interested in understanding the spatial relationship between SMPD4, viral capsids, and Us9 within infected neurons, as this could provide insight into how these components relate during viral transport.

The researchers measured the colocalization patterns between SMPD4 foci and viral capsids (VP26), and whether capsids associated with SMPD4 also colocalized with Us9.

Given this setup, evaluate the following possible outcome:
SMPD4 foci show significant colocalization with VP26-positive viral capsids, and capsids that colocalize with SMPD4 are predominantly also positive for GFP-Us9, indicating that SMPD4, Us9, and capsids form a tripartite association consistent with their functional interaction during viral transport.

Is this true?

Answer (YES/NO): NO